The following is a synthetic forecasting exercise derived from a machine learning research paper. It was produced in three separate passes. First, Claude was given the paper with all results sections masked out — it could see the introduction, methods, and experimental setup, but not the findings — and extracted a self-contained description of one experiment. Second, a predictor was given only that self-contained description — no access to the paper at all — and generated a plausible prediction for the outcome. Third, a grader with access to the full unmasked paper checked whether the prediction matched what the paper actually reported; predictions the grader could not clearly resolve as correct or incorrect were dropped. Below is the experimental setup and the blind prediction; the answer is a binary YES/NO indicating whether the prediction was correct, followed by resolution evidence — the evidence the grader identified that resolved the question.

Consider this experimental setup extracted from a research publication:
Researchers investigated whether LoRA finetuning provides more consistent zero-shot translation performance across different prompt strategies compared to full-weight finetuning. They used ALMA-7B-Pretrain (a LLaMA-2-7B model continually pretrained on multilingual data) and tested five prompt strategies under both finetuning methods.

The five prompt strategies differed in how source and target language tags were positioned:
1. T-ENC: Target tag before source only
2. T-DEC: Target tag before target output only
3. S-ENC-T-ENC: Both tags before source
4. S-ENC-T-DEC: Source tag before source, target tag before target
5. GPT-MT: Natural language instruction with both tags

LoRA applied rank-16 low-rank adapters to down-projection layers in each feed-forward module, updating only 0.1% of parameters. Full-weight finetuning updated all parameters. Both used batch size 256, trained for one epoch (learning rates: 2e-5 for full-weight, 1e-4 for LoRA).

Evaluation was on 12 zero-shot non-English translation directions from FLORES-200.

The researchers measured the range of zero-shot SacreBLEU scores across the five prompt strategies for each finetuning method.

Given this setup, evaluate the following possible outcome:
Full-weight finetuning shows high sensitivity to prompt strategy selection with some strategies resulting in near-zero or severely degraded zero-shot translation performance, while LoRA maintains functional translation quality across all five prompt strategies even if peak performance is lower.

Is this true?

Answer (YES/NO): NO